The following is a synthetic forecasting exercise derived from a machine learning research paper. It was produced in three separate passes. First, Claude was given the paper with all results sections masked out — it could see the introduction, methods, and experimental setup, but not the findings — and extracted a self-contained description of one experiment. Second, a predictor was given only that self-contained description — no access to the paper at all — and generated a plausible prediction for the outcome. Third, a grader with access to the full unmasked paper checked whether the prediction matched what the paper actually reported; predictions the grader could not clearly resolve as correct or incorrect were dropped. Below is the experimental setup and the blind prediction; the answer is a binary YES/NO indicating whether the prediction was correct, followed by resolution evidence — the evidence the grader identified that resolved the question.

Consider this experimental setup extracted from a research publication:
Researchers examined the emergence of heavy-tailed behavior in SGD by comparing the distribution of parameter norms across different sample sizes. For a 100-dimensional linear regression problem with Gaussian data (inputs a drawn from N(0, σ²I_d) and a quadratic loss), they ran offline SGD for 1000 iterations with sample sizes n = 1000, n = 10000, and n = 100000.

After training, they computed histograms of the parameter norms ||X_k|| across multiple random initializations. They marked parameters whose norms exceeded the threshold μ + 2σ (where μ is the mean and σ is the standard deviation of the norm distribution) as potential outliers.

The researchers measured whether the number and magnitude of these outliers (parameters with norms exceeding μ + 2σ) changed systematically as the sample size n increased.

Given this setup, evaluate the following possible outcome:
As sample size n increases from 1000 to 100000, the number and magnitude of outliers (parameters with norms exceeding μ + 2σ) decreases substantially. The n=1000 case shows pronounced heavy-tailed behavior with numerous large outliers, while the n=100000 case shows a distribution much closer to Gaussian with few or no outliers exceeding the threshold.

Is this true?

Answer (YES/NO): NO